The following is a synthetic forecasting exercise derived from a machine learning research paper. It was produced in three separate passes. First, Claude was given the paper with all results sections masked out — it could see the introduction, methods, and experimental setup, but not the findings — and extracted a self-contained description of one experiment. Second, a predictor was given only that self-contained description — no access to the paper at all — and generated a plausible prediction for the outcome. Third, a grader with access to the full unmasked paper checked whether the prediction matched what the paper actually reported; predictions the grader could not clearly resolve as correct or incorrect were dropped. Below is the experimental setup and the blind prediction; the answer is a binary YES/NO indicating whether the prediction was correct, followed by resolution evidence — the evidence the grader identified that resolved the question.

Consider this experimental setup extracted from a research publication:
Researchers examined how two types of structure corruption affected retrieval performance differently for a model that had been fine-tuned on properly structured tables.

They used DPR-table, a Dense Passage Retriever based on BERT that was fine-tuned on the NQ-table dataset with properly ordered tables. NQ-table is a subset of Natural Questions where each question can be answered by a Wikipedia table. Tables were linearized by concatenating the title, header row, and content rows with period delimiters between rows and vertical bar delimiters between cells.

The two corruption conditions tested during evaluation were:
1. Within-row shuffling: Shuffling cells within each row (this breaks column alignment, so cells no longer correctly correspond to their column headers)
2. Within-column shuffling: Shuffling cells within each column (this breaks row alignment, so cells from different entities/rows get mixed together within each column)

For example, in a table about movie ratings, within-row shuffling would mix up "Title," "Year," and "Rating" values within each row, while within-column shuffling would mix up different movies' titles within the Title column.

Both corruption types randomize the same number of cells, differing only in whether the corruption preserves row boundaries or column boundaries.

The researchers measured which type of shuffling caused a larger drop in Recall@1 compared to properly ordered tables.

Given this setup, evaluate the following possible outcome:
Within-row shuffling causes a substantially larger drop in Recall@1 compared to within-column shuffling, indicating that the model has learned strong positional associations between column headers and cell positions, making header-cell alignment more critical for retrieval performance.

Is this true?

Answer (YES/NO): YES